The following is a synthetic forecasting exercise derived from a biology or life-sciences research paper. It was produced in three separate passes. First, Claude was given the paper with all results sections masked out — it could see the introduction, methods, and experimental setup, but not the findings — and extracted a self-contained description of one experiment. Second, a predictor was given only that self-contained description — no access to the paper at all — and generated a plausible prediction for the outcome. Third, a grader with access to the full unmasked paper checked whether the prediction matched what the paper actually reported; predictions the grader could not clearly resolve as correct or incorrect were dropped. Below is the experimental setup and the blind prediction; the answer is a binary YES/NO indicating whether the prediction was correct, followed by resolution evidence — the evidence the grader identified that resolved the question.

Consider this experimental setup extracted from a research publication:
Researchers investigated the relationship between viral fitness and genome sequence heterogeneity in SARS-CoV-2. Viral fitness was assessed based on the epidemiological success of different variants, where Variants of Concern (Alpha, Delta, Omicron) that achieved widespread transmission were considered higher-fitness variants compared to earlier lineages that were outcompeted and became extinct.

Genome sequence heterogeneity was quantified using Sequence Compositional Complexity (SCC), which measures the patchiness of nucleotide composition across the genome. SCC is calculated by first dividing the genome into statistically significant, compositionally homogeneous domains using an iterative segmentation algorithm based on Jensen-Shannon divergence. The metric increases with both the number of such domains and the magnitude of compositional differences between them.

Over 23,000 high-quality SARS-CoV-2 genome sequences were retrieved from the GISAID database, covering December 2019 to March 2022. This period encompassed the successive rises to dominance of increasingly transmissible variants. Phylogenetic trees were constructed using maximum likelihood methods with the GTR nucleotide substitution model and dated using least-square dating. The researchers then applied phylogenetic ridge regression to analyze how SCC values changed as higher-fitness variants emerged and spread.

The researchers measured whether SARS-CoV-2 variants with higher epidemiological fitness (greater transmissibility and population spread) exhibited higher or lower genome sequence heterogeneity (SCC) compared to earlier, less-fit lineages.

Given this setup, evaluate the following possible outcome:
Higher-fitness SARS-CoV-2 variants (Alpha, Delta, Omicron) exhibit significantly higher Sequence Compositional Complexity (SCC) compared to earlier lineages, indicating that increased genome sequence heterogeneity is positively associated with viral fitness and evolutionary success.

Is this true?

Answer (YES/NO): NO